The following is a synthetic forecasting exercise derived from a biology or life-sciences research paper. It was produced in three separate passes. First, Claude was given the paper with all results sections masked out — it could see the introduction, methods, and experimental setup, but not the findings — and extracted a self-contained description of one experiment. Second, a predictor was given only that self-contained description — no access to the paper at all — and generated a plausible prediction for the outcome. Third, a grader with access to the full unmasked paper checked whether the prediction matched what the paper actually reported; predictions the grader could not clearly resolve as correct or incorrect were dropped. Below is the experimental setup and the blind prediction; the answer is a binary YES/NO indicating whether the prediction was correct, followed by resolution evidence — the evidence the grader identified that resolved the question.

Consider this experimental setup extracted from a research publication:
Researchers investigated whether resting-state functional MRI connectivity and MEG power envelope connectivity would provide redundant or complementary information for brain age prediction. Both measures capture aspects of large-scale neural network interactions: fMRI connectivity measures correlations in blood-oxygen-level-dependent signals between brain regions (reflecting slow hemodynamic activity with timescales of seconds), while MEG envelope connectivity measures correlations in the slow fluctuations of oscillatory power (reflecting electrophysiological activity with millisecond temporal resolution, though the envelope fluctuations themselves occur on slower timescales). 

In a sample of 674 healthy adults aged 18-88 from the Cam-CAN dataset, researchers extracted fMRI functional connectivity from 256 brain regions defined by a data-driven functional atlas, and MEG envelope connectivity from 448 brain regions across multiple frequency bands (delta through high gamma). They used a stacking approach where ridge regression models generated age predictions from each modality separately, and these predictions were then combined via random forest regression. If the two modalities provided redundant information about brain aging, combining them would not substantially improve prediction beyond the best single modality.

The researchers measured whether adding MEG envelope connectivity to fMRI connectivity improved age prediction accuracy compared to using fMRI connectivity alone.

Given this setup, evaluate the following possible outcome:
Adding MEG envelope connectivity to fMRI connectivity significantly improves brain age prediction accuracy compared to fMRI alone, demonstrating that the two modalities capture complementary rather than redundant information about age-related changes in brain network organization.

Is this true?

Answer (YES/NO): NO